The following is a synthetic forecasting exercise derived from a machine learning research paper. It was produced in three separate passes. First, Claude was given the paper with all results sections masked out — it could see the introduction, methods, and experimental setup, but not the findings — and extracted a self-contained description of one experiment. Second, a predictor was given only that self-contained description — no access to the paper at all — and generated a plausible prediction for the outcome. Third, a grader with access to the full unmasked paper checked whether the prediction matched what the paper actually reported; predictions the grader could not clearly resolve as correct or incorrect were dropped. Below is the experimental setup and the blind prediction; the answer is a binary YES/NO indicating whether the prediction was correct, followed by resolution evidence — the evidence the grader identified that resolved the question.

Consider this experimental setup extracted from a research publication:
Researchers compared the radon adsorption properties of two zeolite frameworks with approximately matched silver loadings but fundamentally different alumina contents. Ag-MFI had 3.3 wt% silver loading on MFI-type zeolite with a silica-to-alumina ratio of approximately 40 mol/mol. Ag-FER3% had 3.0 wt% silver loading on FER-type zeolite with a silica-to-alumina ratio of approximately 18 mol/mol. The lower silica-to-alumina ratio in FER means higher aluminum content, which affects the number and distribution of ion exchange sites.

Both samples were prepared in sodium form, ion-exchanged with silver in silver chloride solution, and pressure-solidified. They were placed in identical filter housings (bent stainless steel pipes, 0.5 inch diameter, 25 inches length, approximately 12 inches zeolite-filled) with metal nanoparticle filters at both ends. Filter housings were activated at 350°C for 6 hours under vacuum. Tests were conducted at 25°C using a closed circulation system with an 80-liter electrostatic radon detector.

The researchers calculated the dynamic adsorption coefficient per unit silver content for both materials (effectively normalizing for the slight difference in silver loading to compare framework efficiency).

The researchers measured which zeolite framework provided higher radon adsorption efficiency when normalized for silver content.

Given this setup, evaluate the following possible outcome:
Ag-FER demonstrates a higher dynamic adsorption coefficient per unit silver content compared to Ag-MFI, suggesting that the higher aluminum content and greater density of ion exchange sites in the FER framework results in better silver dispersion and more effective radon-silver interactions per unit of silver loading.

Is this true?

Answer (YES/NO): YES